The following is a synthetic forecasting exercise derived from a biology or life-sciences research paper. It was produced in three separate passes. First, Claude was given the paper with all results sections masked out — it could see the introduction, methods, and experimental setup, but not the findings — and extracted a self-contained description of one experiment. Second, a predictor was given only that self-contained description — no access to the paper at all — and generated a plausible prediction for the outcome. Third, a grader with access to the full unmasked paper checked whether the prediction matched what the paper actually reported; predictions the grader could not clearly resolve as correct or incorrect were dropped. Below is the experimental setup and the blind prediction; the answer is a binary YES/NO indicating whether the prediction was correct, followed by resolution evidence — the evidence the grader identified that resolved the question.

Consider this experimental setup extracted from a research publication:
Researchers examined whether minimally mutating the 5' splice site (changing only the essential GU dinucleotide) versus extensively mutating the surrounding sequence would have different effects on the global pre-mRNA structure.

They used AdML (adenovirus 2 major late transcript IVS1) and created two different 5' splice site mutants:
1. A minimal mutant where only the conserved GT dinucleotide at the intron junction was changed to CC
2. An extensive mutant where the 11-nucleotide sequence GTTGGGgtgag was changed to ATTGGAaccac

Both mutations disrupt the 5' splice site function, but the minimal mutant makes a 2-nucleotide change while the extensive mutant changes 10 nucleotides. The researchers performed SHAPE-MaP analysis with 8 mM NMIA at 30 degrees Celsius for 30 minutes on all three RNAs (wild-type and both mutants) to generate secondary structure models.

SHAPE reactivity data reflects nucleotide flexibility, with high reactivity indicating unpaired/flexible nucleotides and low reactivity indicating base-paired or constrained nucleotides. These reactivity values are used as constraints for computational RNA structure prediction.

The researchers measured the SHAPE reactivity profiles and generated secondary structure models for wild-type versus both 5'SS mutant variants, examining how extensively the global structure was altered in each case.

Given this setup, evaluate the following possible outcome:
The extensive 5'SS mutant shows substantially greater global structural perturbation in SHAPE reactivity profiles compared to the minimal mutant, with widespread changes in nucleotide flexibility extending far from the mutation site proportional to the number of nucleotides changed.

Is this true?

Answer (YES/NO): NO